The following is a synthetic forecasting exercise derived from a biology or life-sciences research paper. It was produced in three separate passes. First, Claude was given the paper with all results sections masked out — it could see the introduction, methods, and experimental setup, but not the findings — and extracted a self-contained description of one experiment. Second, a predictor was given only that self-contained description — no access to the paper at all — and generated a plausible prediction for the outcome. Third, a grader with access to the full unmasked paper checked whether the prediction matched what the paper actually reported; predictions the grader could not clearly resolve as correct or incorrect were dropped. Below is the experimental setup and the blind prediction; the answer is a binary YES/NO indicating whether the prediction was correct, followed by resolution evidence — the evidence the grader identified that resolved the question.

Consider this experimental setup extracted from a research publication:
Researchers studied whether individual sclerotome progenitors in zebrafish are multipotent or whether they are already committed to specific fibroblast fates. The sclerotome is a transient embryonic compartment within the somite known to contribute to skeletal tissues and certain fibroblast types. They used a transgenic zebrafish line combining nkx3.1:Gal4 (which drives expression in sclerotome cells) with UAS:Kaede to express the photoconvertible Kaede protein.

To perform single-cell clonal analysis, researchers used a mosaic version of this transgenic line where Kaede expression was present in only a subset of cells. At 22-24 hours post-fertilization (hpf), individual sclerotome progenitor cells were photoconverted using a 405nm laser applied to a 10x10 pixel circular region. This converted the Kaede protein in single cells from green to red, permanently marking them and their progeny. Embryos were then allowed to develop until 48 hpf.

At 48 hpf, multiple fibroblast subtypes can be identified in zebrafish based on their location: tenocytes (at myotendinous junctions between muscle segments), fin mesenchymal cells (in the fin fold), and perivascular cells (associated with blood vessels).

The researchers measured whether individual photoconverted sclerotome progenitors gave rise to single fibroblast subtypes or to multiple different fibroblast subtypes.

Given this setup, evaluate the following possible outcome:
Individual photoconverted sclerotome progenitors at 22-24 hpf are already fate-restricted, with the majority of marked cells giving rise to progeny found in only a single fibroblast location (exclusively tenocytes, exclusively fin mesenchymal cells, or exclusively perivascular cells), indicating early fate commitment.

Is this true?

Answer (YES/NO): NO